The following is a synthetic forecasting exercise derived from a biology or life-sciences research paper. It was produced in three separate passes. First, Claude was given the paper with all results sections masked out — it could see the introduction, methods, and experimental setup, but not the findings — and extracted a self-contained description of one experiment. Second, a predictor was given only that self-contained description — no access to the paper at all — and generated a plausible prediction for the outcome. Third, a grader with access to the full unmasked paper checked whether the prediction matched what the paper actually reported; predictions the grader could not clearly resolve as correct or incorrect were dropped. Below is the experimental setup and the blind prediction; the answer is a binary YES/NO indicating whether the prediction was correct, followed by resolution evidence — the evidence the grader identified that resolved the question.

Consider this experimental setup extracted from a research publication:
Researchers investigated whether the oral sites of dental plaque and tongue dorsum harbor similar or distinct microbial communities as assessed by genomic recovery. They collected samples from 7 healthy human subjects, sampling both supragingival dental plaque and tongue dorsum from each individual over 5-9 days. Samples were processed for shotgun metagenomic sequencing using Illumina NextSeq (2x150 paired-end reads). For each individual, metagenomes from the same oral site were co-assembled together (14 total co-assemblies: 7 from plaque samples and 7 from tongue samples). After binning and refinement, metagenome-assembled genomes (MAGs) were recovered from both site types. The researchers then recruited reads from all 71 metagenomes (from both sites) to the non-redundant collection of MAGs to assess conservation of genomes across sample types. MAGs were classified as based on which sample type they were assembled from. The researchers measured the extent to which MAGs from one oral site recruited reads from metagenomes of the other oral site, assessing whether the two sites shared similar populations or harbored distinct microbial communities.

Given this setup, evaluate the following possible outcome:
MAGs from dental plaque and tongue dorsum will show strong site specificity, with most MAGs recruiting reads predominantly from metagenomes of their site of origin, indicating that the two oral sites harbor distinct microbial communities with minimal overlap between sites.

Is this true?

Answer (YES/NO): YES